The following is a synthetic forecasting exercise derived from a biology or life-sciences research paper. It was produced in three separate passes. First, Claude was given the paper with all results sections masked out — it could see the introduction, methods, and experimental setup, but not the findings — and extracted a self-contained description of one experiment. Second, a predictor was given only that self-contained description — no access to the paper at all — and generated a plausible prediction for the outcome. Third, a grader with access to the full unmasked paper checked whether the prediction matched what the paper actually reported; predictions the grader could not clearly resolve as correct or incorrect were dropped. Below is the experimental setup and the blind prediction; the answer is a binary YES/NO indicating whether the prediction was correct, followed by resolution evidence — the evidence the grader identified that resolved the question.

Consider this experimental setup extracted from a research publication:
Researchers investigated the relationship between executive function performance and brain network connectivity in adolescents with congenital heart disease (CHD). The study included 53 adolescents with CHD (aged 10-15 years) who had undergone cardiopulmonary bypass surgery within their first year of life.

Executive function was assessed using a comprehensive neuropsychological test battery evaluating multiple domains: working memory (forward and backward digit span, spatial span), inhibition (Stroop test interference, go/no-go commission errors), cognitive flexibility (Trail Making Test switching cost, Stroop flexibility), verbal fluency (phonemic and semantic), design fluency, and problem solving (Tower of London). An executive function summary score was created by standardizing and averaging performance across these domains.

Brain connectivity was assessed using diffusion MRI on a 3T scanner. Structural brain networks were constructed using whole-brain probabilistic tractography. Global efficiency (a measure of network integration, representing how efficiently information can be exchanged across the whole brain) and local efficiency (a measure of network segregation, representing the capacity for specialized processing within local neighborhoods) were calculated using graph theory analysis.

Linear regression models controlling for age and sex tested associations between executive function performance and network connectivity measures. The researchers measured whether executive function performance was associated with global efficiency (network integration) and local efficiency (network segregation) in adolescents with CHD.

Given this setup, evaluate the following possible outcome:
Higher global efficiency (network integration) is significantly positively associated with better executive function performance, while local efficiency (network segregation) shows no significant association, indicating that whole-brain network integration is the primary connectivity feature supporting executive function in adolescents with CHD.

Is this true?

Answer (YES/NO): NO